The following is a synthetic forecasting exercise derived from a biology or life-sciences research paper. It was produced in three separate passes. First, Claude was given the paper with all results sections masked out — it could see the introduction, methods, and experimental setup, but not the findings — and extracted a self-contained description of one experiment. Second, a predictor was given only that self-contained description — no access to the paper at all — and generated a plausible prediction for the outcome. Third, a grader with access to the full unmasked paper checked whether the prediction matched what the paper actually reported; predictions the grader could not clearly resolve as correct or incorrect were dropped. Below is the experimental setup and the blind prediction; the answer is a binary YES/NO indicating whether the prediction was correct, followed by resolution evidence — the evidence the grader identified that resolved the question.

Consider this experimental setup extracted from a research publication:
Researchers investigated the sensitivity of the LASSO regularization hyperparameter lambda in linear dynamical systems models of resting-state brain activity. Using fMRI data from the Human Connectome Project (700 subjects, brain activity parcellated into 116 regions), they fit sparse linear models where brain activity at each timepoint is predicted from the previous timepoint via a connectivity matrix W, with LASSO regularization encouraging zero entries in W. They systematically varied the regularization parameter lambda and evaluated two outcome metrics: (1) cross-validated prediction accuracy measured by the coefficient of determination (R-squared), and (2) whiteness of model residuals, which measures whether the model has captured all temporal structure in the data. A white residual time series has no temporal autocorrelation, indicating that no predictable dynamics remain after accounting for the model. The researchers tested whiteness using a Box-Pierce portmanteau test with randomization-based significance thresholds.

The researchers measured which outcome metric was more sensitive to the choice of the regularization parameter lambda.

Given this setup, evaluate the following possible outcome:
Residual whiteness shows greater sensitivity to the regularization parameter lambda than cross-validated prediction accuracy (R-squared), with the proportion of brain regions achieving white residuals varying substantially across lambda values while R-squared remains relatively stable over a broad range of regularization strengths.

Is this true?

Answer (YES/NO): YES